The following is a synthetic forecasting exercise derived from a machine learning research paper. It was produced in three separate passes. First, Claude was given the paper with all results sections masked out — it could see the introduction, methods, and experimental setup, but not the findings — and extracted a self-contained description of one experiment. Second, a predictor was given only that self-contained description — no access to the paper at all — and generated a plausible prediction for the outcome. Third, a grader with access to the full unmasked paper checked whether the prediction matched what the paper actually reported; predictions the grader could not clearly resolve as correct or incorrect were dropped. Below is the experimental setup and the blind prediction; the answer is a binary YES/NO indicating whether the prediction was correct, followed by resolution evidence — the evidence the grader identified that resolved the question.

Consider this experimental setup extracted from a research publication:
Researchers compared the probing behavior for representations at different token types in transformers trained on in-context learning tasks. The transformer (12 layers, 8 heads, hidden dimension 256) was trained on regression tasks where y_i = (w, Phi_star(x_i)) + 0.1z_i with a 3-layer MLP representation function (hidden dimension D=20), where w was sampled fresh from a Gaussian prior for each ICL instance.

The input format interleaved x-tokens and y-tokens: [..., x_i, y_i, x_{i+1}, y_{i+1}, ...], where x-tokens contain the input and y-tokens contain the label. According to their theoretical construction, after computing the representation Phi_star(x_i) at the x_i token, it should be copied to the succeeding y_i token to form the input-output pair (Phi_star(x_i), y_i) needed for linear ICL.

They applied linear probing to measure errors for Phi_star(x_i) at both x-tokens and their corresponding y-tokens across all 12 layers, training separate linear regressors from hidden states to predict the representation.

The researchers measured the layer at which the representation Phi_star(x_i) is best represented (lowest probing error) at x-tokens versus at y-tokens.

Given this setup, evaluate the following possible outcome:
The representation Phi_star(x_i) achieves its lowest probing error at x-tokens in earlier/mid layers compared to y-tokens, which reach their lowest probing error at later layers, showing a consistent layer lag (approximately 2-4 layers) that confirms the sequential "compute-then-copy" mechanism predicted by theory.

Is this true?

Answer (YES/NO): NO